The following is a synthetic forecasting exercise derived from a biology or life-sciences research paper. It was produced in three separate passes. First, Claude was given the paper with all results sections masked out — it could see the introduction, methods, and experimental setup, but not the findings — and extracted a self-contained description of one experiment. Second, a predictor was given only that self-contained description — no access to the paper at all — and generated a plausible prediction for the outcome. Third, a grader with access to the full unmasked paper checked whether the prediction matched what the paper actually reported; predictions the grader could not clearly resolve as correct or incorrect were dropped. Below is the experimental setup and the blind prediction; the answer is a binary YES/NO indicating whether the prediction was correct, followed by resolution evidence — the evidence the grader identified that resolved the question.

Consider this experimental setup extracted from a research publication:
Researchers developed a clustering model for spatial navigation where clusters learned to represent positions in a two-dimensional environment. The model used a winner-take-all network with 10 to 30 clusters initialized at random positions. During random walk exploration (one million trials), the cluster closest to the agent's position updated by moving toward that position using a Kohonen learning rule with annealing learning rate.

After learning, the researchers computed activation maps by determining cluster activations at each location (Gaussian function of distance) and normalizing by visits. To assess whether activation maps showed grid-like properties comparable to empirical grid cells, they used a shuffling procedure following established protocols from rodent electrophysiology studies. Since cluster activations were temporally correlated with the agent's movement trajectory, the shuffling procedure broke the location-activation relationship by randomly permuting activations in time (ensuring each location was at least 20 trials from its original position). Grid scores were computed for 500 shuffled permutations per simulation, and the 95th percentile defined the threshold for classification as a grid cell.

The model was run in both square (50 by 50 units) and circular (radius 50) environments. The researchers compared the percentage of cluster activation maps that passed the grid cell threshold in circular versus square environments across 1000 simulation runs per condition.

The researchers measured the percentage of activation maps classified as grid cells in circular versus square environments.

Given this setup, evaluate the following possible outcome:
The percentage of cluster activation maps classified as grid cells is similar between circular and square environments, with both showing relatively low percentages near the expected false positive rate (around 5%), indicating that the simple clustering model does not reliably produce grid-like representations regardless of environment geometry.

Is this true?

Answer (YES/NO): NO